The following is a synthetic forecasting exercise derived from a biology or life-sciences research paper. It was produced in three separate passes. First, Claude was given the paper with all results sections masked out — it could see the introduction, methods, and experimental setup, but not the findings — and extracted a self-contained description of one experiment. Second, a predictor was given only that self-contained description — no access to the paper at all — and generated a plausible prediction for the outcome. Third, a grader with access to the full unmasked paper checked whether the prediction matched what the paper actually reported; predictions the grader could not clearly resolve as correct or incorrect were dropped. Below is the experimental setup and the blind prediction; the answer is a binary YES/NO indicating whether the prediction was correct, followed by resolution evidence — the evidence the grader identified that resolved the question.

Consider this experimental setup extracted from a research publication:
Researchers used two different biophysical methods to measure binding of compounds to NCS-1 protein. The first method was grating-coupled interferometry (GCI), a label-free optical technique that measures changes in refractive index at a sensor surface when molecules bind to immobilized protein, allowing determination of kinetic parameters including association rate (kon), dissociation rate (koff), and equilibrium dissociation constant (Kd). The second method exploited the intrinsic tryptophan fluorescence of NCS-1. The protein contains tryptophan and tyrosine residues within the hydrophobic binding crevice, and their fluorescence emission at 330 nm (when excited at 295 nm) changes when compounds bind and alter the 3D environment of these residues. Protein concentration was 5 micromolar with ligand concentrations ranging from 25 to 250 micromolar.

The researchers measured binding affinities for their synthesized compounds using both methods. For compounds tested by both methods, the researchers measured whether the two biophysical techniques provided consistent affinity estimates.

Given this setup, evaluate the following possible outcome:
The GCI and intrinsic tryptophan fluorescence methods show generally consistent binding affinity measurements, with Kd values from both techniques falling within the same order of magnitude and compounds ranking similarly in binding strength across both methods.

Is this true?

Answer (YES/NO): YES